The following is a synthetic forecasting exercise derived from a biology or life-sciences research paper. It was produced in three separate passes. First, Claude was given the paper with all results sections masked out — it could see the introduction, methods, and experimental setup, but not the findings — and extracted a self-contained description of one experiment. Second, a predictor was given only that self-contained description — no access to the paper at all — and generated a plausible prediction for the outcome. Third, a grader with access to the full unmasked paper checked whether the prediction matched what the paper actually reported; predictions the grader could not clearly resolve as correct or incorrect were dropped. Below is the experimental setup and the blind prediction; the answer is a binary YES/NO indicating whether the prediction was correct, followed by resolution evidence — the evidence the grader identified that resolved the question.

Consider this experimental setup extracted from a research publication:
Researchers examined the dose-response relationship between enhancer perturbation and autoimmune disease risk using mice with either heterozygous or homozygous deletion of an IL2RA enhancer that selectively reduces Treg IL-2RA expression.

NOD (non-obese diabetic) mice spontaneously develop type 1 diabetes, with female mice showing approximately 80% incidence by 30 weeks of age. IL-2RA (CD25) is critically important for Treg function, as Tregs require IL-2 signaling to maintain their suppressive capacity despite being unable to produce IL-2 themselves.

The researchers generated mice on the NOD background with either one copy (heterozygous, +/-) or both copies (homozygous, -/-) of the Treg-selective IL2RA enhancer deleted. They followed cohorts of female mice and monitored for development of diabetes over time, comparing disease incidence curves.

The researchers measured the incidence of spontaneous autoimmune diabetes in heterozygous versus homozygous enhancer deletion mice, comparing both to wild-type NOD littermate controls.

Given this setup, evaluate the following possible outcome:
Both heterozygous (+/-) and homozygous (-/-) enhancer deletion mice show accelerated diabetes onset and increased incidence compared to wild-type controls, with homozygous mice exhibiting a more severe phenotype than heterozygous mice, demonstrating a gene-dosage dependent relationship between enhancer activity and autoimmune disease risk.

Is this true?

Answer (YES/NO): NO